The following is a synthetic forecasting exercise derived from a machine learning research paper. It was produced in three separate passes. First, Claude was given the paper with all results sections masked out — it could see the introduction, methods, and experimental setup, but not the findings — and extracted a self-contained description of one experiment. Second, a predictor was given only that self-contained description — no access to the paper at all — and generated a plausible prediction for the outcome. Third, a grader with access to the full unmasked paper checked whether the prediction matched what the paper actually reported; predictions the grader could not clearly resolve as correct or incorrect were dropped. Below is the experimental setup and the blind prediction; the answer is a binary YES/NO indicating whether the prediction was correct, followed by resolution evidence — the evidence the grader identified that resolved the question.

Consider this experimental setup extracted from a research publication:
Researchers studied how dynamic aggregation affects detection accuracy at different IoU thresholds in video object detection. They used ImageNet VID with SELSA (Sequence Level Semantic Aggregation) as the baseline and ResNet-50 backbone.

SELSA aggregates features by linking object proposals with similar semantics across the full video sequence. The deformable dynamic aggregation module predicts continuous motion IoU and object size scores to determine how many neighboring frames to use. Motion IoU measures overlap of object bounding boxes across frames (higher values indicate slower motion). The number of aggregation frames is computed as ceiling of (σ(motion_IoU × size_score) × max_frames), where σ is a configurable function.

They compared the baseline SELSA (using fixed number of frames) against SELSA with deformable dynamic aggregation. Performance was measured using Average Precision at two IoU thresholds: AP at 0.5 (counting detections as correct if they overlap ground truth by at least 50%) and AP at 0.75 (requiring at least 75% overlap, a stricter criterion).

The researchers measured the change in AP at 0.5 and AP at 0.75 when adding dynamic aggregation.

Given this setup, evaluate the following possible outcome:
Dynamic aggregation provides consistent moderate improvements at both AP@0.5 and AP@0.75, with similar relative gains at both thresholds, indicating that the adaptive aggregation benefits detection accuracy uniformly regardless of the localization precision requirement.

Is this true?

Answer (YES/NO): NO